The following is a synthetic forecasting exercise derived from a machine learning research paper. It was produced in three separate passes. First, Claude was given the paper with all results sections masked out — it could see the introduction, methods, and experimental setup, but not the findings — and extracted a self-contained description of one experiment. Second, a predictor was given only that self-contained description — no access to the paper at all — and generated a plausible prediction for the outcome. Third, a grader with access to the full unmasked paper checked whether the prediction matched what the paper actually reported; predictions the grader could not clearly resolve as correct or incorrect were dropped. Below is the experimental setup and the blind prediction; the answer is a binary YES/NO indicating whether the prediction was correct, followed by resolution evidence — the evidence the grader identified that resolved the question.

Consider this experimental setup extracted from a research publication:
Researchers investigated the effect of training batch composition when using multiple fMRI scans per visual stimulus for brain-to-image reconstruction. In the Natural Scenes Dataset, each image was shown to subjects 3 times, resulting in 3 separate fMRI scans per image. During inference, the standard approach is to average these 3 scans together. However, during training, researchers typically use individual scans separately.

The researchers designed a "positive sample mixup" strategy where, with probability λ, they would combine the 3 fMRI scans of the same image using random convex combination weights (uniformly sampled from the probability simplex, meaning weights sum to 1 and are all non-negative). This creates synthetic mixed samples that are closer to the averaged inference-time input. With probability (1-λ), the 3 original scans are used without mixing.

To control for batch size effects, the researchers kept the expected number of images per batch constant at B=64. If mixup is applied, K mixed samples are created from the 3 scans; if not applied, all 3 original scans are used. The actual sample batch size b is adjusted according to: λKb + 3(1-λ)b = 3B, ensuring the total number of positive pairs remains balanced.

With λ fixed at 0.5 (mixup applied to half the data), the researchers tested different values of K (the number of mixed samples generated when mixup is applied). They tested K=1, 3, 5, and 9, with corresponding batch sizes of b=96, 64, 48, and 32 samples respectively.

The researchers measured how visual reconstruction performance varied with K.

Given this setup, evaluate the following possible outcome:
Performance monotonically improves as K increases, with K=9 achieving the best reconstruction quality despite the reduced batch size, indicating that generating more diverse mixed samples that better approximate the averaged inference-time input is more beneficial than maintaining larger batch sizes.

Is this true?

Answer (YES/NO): NO